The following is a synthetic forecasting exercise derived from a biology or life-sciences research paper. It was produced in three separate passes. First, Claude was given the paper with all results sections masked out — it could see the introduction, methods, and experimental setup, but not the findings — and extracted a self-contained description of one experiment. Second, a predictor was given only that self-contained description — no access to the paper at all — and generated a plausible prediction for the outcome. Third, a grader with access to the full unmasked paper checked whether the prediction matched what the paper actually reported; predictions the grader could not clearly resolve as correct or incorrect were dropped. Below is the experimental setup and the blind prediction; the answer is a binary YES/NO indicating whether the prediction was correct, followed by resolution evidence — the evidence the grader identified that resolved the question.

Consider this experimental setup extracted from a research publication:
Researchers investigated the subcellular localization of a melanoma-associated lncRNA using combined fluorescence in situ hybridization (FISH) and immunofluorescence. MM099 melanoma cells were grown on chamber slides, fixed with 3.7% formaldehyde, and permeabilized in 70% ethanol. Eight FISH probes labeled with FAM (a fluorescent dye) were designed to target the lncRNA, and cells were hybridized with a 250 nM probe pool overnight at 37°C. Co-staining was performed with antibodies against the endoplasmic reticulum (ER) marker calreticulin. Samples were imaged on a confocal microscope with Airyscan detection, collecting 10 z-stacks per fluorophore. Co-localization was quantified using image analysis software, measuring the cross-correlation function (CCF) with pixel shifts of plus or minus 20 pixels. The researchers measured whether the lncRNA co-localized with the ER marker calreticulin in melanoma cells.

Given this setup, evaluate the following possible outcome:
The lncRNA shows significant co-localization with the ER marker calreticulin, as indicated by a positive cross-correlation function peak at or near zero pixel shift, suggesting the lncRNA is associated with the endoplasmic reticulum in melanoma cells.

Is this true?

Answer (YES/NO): YES